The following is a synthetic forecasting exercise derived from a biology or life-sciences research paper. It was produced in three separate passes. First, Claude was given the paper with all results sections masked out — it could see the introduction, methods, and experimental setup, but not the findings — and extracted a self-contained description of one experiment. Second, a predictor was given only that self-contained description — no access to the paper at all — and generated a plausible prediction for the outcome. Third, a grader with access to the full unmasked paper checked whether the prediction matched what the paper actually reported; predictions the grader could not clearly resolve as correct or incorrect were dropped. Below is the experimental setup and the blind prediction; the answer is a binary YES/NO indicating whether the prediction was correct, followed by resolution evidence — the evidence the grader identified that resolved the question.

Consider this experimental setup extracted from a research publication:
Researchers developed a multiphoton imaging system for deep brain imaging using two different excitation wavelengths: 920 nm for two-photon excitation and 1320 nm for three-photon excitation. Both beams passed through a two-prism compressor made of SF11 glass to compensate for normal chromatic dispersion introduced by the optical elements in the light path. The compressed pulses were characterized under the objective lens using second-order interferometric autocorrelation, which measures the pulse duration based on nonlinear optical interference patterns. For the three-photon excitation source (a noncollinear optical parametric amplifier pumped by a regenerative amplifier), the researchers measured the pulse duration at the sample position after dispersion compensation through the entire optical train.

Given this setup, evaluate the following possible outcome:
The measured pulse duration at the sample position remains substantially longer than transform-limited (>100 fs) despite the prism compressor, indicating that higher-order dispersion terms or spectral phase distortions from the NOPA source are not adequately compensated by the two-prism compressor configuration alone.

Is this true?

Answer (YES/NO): NO